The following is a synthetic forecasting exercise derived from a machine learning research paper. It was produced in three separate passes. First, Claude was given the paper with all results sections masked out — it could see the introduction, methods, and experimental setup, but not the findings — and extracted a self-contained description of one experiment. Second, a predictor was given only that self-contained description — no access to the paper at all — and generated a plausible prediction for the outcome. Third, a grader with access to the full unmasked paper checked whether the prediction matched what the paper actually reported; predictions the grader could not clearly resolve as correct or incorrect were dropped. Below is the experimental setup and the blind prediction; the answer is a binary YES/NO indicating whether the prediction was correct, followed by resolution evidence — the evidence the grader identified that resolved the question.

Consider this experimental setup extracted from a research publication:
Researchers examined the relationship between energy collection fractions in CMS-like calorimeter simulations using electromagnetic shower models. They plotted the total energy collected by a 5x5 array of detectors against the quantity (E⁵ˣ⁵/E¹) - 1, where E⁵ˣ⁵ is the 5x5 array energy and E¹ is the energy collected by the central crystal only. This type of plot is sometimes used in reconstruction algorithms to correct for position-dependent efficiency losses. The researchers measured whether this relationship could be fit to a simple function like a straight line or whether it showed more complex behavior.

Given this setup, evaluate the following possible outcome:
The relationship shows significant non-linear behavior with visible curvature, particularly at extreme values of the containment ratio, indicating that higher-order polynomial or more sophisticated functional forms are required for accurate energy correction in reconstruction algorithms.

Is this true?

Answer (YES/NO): YES